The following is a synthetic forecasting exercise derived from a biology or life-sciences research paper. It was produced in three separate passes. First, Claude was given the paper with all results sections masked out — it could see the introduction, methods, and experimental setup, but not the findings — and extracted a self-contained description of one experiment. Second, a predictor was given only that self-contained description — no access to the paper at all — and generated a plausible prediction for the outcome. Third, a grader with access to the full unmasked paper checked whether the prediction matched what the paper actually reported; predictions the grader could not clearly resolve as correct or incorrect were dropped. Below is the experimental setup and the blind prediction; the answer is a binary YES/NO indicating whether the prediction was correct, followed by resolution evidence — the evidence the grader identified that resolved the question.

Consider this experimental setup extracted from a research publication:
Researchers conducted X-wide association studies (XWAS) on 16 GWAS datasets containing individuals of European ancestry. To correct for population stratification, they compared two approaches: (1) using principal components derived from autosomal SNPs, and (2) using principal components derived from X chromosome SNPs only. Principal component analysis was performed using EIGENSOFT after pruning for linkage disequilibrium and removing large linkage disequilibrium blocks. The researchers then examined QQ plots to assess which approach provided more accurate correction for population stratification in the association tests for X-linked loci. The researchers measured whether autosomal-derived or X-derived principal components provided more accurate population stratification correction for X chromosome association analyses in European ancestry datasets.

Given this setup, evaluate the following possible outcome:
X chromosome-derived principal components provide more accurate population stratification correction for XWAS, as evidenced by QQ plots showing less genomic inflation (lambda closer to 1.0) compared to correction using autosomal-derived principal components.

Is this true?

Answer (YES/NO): NO